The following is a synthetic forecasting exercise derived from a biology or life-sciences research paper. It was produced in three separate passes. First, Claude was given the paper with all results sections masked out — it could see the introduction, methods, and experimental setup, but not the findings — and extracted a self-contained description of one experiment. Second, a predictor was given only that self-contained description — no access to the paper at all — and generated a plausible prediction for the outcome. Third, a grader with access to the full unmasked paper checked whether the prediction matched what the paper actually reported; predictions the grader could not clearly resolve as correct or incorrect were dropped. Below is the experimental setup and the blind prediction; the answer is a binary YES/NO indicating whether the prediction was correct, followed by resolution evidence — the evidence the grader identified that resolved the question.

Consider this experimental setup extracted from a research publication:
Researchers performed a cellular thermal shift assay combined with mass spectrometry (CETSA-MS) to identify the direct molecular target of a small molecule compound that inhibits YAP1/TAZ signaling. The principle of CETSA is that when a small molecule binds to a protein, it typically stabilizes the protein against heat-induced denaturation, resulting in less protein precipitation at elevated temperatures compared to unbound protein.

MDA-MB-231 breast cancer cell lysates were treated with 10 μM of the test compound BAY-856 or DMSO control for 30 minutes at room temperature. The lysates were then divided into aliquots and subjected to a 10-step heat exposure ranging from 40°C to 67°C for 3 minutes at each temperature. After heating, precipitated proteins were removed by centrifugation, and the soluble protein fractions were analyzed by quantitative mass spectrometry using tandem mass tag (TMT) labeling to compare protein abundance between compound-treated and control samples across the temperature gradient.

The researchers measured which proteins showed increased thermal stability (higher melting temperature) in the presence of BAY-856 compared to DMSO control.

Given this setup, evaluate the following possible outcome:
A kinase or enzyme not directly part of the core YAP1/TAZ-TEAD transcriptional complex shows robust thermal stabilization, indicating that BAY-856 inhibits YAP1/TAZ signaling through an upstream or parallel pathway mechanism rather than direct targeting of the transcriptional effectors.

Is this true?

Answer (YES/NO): YES